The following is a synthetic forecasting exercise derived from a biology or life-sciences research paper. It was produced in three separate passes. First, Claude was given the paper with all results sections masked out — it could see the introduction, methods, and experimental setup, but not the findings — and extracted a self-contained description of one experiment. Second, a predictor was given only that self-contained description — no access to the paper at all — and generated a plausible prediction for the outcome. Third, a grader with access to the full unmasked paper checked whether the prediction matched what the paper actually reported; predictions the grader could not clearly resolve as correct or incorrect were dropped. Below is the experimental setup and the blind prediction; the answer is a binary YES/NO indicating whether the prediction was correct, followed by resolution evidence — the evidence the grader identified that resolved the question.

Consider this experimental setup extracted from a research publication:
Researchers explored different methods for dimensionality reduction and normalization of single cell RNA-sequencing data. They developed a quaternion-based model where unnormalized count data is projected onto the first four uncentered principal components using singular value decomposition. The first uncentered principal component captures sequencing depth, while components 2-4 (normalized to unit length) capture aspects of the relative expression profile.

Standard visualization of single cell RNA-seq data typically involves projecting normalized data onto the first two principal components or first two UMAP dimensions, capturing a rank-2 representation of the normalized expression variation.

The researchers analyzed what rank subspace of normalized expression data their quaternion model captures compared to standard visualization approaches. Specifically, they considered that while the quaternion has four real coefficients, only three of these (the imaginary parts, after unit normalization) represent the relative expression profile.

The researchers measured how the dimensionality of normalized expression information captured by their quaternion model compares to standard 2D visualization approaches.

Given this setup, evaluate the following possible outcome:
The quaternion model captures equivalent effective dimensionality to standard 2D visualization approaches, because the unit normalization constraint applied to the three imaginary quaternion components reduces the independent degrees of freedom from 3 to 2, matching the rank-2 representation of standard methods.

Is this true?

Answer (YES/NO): YES